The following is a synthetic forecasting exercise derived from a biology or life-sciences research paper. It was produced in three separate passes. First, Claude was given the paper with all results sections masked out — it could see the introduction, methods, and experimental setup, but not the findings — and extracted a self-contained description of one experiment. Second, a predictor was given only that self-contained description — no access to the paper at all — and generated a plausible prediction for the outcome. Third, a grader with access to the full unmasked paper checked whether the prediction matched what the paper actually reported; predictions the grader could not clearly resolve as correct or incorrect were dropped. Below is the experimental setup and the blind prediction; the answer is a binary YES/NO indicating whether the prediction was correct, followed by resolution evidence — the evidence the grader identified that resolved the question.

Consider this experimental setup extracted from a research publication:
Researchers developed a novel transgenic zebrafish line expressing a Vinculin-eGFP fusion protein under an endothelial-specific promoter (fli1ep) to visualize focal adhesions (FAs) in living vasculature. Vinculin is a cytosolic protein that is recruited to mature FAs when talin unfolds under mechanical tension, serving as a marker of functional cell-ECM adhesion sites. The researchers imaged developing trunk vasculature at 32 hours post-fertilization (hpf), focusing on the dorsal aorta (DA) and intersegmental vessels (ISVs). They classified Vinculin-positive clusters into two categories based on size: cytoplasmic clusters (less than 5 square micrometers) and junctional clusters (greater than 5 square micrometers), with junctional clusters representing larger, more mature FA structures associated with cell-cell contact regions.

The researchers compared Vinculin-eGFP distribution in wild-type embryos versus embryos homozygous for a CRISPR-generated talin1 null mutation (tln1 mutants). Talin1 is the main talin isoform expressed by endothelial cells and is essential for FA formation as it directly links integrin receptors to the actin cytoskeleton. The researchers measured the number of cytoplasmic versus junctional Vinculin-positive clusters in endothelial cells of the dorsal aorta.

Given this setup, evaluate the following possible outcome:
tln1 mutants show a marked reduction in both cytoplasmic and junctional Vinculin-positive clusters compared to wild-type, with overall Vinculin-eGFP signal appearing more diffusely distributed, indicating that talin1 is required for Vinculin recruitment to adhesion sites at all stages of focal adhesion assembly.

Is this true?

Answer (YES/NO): NO